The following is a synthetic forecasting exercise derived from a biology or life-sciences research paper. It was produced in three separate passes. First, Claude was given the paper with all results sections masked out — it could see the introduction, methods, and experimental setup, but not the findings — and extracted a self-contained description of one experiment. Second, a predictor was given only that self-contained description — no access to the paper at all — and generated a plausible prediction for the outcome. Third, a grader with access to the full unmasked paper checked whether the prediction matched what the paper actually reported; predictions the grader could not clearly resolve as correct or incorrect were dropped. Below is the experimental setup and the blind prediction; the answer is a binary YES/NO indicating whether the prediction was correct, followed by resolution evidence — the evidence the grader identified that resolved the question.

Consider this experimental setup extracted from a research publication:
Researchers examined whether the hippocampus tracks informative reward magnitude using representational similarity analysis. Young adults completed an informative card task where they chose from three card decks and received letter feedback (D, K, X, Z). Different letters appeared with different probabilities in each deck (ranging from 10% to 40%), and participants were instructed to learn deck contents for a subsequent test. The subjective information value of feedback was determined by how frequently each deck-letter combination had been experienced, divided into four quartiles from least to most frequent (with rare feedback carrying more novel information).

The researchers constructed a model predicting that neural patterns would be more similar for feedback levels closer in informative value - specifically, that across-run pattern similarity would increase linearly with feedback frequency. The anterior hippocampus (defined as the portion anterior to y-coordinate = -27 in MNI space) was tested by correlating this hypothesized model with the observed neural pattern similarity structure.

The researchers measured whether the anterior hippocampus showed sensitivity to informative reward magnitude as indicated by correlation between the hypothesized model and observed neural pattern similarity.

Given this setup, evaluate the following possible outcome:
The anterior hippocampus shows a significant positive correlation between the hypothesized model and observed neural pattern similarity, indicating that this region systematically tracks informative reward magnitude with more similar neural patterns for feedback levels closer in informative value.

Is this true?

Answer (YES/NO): NO